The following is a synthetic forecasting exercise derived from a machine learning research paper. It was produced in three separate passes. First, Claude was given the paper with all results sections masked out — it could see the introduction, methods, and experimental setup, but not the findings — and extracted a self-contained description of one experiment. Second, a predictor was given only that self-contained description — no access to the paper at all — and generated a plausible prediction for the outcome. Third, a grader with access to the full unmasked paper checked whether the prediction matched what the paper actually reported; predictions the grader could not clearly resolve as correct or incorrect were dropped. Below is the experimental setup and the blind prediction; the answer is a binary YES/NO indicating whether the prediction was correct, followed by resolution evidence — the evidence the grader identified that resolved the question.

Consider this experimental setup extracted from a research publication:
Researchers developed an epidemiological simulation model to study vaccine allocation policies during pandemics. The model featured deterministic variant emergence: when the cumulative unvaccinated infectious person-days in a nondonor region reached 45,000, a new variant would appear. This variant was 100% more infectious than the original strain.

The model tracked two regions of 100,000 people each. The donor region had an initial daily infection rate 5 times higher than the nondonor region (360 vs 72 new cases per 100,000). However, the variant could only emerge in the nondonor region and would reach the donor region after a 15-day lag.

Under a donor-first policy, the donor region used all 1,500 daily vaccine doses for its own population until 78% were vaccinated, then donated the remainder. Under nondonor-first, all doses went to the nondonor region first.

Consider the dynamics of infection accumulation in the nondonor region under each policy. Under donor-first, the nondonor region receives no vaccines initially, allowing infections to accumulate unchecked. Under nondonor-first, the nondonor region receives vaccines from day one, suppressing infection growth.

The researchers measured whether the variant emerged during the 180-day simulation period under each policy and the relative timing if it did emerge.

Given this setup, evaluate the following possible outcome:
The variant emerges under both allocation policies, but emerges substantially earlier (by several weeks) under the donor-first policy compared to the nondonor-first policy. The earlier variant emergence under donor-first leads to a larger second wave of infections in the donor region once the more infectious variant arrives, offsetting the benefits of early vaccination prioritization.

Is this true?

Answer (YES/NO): YES